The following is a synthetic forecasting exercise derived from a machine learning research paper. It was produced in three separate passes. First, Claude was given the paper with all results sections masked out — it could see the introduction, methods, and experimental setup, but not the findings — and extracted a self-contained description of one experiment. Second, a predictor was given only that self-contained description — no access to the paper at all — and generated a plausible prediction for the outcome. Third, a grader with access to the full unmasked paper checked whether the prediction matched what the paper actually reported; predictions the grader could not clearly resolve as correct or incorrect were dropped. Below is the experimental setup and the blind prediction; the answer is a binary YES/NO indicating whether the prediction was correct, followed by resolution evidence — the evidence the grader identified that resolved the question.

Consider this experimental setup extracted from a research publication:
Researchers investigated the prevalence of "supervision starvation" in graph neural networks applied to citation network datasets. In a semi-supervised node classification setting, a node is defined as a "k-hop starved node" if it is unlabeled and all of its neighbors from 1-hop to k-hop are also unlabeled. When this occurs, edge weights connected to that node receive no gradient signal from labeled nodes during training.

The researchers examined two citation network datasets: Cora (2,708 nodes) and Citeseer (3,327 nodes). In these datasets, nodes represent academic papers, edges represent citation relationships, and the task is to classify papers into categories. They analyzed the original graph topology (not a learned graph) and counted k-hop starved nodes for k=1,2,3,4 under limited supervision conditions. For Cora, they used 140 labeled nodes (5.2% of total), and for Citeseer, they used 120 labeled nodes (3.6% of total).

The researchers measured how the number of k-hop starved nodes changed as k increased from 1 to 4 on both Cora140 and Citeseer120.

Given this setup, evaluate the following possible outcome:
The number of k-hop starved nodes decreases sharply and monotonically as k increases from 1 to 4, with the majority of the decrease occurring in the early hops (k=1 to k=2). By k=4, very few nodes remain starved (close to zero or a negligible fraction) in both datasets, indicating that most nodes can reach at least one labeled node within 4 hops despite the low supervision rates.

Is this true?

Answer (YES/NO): NO